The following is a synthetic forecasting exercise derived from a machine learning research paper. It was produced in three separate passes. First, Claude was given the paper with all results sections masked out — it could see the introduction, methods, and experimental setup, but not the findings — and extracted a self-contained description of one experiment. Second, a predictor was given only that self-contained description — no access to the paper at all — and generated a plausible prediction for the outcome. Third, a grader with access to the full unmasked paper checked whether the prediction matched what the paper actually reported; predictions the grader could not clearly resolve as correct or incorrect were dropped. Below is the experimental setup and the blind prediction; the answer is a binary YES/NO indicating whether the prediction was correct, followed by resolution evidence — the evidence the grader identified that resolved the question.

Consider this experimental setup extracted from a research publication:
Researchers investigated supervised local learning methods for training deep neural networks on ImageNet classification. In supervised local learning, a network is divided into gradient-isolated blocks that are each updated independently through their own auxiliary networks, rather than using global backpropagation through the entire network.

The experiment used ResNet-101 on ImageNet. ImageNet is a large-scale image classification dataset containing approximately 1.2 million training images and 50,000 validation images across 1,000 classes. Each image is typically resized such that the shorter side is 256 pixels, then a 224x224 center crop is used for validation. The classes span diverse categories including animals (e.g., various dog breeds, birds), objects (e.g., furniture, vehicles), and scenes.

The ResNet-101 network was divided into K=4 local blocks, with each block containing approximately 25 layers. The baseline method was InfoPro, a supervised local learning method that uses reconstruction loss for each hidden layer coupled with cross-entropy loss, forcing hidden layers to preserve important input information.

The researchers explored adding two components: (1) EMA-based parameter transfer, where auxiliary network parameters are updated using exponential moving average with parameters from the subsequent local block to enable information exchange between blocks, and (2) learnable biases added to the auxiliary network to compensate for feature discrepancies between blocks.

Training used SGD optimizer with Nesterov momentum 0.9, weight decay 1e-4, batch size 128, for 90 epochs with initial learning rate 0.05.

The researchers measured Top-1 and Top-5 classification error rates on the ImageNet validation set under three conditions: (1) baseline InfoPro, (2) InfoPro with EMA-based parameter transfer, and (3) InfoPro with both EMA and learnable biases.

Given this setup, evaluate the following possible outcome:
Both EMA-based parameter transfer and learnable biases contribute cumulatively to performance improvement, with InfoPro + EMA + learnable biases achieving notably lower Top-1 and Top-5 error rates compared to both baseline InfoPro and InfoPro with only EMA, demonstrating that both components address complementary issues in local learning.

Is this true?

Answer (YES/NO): YES